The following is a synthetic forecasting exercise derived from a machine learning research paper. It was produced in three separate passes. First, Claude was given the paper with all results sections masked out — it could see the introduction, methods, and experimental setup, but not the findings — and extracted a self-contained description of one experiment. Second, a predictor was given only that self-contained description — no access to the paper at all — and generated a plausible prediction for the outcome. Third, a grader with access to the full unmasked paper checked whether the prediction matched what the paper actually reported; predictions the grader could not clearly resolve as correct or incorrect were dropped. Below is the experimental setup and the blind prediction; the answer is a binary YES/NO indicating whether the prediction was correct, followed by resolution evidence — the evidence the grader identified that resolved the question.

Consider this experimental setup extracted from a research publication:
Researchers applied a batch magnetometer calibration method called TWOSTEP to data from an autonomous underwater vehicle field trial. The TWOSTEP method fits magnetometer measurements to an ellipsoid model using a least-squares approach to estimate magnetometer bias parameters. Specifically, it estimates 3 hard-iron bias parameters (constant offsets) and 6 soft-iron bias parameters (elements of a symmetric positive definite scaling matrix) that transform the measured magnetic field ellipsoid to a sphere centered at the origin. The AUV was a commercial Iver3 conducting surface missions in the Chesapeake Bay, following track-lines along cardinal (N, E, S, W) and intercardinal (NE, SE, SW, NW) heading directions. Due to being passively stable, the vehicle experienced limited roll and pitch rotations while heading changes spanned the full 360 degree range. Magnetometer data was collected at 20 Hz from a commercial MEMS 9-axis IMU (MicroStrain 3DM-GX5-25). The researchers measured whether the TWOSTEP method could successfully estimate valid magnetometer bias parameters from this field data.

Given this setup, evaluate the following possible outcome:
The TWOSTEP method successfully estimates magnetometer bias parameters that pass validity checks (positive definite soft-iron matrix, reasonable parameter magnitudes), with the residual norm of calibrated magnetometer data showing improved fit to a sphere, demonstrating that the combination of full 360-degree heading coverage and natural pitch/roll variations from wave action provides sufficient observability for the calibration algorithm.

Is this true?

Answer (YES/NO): NO